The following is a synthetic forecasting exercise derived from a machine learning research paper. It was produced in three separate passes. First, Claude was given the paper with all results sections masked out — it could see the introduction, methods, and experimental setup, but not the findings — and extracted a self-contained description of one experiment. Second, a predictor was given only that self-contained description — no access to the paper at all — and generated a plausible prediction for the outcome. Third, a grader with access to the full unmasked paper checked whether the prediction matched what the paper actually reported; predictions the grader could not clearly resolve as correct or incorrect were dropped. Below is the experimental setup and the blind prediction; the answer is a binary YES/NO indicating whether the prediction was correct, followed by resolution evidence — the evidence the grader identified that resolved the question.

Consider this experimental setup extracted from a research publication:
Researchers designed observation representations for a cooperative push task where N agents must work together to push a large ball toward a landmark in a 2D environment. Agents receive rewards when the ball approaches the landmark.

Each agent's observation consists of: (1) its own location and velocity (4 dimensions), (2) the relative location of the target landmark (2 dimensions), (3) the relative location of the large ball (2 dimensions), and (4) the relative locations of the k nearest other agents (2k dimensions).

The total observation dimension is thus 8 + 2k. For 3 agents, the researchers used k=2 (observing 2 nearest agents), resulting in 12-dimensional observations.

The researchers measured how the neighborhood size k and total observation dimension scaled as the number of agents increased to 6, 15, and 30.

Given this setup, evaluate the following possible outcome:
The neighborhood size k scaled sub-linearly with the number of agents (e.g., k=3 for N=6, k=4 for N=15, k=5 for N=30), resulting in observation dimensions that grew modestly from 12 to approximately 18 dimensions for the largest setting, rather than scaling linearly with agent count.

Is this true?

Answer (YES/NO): NO